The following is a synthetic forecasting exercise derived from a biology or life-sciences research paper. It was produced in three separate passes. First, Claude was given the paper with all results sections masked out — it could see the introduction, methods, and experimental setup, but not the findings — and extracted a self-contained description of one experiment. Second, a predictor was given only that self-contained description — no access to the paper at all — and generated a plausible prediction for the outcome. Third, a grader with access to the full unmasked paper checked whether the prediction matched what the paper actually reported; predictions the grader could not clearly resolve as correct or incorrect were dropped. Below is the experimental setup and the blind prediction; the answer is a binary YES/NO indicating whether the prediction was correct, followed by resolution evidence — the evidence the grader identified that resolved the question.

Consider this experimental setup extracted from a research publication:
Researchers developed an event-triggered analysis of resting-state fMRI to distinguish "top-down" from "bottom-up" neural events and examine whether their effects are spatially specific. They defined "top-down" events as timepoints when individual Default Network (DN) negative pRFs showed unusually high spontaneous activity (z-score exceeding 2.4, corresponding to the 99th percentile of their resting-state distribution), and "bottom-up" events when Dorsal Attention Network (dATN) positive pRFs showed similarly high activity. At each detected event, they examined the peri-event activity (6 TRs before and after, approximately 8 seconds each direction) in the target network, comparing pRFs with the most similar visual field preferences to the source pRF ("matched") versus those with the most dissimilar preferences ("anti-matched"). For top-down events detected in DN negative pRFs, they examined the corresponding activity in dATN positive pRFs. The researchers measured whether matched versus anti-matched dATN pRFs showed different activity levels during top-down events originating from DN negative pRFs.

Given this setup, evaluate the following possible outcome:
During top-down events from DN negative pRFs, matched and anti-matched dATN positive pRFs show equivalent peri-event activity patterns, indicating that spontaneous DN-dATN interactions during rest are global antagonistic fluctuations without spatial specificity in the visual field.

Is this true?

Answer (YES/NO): NO